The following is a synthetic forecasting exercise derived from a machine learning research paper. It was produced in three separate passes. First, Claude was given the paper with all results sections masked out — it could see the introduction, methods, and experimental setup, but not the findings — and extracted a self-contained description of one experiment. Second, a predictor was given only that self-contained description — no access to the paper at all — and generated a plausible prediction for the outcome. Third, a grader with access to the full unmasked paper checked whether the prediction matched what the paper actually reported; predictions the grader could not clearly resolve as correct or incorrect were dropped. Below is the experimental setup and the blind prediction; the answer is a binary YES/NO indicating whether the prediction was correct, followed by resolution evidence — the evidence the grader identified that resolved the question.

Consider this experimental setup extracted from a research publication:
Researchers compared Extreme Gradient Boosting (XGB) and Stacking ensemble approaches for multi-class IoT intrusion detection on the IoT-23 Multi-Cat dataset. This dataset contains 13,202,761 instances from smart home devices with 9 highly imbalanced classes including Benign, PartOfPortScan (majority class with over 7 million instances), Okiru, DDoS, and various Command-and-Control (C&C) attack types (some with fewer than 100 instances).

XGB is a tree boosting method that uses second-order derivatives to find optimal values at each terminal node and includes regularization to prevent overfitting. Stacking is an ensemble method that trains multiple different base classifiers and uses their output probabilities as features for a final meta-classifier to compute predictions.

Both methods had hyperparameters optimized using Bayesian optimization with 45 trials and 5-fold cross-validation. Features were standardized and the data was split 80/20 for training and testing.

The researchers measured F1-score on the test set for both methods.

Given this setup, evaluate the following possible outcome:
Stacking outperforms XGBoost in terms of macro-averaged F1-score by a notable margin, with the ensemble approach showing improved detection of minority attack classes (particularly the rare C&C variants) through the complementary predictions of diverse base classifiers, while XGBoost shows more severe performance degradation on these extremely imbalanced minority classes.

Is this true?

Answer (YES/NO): NO